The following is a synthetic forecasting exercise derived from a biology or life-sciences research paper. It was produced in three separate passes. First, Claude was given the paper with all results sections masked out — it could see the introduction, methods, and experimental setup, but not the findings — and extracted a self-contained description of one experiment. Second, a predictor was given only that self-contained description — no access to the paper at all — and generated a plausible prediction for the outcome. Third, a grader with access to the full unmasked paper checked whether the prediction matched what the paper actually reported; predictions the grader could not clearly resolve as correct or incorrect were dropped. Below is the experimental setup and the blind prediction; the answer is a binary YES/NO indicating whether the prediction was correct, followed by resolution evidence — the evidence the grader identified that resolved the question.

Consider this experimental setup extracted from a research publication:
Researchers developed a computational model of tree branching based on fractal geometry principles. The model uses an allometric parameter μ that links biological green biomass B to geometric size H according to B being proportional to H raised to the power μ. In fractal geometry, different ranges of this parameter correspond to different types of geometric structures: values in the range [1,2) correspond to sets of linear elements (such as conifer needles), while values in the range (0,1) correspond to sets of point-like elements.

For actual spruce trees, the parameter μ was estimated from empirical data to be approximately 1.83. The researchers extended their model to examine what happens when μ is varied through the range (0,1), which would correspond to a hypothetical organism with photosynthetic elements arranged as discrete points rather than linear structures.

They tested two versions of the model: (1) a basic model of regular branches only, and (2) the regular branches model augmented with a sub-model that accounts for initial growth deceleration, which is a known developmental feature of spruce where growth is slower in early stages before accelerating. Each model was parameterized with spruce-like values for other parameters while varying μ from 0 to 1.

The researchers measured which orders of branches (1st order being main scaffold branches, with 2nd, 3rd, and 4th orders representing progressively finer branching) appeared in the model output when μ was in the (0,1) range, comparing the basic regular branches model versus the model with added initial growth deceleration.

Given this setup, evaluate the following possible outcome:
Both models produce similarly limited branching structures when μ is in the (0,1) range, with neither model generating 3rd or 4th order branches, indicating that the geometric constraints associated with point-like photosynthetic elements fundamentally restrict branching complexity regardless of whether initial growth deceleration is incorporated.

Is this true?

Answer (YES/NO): NO